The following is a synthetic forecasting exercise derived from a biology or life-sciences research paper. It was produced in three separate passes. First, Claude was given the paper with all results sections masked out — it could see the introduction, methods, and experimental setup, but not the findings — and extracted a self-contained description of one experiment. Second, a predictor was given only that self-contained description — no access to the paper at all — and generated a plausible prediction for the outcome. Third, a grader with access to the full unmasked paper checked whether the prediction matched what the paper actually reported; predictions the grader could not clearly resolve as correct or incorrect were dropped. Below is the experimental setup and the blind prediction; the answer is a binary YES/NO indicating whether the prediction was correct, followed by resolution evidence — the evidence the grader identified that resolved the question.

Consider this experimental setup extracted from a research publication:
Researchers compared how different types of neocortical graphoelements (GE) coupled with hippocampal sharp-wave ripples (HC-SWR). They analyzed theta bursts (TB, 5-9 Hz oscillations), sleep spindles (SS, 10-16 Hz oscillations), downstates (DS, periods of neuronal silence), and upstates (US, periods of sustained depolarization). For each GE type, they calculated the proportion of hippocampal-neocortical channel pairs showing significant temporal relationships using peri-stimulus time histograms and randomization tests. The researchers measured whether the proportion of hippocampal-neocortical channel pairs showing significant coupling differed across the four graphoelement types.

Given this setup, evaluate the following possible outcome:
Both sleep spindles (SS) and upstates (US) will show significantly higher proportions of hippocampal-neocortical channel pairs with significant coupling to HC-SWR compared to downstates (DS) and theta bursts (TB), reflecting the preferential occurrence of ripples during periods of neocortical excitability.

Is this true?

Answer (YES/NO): NO